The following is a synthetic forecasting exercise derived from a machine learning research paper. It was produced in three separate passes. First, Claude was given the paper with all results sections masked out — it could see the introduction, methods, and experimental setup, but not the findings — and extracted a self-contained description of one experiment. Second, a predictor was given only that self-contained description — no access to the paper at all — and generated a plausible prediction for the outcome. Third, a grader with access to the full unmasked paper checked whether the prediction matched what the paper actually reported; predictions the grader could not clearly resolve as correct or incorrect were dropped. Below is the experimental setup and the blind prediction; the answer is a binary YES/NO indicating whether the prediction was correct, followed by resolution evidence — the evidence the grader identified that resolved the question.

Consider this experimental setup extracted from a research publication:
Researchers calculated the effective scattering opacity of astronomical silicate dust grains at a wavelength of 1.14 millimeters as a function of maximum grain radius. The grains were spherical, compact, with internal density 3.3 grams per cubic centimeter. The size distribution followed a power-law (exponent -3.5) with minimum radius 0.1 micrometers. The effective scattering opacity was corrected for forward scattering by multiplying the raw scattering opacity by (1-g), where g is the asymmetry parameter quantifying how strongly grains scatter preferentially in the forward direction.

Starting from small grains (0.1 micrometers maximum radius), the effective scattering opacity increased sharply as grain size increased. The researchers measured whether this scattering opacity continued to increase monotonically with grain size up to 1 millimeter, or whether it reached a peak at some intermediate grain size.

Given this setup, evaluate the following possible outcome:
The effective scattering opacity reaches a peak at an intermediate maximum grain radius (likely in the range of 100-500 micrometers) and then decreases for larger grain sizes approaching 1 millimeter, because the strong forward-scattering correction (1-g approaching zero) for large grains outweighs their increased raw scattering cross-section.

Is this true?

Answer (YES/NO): YES